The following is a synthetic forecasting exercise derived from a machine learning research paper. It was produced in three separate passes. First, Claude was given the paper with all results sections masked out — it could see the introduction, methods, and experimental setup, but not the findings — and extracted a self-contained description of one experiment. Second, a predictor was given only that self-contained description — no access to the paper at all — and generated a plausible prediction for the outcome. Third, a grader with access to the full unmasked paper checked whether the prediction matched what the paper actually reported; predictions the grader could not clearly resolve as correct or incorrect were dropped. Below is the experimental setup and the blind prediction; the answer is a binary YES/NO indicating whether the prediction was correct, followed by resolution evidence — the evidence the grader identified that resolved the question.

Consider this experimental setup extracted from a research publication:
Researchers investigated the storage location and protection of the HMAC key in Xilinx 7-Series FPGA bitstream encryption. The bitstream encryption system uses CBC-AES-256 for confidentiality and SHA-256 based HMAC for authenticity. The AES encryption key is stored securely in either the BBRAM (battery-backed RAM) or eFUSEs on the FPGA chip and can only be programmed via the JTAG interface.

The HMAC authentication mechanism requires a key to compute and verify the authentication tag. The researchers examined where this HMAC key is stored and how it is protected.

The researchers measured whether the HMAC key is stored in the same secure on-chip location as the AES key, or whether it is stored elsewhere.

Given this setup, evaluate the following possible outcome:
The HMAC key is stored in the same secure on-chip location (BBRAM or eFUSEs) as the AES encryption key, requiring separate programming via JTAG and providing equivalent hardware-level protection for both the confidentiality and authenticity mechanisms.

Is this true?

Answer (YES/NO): NO